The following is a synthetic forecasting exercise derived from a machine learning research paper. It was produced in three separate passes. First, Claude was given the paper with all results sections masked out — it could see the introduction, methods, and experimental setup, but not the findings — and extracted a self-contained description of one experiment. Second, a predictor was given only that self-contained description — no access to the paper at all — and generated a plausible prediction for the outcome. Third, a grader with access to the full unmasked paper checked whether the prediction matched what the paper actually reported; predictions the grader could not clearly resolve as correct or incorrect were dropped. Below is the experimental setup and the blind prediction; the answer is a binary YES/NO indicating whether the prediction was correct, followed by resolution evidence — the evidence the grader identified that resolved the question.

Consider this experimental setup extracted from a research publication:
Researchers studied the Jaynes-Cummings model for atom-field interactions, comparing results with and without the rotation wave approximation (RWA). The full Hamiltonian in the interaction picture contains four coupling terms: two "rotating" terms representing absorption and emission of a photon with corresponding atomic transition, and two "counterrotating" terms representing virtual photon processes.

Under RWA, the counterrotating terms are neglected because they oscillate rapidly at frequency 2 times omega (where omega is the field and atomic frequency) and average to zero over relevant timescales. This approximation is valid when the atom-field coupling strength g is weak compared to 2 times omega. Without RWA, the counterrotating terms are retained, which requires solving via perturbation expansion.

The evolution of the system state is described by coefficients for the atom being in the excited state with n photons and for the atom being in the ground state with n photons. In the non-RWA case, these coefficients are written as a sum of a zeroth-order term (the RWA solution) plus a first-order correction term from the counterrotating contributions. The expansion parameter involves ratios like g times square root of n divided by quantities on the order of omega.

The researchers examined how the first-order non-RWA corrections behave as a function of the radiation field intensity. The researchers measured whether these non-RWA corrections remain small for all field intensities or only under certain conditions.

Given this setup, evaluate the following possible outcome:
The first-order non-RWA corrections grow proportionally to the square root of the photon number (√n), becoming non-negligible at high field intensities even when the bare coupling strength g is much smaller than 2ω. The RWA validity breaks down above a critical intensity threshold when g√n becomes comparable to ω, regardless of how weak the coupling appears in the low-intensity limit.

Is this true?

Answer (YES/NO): YES